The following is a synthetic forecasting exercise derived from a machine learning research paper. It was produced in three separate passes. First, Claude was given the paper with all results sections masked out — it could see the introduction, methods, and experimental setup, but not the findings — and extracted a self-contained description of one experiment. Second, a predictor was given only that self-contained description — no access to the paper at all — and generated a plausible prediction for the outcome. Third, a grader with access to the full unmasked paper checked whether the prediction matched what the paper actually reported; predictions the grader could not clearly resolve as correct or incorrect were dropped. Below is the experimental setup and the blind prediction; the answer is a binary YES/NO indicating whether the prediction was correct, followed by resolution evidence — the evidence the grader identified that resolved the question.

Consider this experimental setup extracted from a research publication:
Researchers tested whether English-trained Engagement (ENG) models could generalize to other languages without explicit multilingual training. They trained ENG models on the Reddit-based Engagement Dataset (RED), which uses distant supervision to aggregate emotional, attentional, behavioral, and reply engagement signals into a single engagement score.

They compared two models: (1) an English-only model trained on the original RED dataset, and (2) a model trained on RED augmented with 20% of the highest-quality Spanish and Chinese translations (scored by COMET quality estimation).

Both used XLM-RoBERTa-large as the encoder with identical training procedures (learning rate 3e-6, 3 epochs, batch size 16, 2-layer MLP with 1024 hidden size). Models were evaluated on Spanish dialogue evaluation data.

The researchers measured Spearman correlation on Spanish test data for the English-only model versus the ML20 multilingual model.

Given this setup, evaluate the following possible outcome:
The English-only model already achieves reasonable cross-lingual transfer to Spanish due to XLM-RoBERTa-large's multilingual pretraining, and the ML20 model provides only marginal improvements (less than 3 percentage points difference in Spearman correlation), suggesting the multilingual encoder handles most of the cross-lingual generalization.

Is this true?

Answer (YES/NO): NO